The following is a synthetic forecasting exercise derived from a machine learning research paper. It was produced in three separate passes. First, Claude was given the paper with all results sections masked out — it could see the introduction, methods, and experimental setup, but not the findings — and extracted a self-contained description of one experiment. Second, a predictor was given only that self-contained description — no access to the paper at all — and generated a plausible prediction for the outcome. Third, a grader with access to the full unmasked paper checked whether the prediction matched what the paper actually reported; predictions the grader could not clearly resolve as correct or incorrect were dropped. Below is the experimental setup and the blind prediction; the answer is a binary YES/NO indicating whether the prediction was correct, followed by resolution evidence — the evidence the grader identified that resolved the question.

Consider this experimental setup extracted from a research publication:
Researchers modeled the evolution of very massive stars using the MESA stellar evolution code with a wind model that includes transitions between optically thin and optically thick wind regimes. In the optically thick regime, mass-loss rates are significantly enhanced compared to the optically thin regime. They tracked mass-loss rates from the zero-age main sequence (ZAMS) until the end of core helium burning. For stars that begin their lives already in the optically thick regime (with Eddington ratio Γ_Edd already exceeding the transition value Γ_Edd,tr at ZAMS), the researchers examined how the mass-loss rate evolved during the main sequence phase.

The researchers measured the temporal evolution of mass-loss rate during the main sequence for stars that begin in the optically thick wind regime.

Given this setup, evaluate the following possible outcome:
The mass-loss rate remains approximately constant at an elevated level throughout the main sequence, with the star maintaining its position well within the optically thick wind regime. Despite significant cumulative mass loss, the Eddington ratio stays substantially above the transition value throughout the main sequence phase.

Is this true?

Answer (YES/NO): NO